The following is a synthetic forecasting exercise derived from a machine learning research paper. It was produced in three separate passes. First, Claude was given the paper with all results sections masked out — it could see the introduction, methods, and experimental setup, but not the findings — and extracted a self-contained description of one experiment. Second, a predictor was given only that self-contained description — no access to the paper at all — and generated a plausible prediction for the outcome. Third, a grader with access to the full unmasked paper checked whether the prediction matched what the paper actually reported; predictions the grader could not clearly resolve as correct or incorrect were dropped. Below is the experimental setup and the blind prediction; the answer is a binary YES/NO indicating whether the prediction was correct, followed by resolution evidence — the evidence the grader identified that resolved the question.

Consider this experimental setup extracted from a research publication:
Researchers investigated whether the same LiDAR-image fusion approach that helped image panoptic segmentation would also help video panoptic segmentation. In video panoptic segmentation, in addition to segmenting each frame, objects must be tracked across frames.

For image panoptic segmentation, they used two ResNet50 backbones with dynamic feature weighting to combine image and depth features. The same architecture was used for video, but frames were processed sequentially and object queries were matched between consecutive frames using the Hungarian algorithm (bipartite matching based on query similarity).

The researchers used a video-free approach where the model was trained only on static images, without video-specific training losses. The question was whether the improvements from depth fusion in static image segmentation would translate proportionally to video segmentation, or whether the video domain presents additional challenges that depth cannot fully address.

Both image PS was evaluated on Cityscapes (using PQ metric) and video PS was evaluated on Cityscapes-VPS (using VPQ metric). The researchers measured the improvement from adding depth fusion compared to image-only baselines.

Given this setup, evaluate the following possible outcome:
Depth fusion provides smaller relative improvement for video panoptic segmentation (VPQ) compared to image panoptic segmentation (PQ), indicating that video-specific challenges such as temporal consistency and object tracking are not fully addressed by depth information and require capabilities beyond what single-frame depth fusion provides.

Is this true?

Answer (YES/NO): YES